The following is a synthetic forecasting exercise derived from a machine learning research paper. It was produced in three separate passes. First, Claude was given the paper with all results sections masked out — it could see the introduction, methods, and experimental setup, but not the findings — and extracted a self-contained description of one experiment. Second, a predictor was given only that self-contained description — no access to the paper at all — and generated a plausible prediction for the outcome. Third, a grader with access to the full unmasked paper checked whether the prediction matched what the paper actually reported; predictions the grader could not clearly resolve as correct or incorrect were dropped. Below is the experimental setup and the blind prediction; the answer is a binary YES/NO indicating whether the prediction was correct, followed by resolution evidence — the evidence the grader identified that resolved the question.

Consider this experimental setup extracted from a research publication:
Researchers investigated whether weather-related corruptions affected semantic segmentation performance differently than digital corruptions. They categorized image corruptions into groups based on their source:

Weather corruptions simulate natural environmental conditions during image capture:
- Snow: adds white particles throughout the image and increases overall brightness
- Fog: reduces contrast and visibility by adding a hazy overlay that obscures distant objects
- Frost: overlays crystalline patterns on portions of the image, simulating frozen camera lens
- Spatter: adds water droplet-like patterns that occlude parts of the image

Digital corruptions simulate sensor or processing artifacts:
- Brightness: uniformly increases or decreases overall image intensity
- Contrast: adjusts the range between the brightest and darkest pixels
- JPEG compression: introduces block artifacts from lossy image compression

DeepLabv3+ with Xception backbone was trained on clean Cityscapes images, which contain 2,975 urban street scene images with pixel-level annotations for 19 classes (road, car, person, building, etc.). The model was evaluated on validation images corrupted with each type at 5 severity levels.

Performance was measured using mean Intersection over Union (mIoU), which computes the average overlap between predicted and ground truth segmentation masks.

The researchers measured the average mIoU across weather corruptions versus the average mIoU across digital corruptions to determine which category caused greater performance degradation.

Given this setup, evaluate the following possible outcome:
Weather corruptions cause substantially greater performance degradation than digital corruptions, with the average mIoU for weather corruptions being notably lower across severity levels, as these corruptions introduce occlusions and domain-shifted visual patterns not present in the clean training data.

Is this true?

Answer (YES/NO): YES